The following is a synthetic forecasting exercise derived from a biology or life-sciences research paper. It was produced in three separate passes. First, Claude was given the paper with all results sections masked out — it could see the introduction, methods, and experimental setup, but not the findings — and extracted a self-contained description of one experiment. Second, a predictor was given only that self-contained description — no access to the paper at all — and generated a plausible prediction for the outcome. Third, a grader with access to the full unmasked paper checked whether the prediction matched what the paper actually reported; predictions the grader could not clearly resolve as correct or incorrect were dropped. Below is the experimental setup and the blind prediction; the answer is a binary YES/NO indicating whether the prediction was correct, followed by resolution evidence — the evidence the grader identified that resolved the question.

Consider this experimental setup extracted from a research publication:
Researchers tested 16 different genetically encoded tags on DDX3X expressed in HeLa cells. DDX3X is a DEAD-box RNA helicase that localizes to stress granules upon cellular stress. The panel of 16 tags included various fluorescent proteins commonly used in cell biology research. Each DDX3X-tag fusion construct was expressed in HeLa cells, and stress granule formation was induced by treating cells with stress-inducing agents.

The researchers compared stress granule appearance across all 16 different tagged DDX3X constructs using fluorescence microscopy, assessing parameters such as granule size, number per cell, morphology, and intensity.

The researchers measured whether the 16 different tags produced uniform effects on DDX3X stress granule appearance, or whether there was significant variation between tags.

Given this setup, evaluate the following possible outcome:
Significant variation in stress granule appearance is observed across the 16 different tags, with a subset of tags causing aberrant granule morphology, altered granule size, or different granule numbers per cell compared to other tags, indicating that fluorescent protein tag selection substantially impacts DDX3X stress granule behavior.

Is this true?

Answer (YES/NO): YES